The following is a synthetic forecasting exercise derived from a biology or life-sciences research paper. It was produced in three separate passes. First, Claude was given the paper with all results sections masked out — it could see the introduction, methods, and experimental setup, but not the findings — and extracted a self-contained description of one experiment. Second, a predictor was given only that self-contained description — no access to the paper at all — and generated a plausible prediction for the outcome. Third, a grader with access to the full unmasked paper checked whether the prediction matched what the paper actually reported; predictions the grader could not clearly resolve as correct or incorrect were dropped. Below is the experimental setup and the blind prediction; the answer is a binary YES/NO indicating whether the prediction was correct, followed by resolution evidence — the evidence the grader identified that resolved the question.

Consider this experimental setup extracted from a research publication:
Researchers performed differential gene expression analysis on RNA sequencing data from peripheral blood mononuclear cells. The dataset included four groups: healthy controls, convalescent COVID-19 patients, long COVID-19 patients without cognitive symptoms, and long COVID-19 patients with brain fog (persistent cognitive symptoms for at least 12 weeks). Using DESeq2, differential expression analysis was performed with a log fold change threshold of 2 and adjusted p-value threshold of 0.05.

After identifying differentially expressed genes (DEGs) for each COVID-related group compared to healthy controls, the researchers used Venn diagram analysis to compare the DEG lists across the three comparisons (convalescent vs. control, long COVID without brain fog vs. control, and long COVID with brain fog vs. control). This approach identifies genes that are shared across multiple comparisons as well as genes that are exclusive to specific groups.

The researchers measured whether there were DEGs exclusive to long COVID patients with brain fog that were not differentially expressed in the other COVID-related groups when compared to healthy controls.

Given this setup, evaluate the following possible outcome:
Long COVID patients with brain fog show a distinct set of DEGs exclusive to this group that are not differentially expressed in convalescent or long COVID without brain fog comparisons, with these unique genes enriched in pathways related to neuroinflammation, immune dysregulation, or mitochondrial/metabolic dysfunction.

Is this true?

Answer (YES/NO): NO